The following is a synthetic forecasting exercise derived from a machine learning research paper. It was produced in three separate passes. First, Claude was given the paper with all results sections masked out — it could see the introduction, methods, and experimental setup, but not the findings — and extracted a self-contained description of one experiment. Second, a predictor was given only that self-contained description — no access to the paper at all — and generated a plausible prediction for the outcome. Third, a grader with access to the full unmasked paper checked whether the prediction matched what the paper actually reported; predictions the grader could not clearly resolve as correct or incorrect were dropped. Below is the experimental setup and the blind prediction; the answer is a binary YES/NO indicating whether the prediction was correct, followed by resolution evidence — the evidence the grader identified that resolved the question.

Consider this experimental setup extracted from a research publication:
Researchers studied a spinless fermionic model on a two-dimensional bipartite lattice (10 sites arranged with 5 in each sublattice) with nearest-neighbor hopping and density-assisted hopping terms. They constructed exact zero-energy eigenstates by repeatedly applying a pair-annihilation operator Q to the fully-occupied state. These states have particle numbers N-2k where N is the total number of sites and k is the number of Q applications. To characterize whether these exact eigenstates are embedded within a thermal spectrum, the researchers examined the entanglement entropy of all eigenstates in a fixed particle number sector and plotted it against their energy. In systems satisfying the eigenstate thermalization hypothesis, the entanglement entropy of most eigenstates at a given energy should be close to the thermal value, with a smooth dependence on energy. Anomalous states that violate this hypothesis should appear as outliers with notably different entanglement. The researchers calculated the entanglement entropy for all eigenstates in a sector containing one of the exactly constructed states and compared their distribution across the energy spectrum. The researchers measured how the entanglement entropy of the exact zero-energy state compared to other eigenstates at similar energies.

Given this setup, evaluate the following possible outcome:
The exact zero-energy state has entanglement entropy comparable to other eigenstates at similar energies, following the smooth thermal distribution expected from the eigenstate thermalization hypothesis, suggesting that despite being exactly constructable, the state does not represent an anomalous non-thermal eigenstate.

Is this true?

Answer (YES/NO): NO